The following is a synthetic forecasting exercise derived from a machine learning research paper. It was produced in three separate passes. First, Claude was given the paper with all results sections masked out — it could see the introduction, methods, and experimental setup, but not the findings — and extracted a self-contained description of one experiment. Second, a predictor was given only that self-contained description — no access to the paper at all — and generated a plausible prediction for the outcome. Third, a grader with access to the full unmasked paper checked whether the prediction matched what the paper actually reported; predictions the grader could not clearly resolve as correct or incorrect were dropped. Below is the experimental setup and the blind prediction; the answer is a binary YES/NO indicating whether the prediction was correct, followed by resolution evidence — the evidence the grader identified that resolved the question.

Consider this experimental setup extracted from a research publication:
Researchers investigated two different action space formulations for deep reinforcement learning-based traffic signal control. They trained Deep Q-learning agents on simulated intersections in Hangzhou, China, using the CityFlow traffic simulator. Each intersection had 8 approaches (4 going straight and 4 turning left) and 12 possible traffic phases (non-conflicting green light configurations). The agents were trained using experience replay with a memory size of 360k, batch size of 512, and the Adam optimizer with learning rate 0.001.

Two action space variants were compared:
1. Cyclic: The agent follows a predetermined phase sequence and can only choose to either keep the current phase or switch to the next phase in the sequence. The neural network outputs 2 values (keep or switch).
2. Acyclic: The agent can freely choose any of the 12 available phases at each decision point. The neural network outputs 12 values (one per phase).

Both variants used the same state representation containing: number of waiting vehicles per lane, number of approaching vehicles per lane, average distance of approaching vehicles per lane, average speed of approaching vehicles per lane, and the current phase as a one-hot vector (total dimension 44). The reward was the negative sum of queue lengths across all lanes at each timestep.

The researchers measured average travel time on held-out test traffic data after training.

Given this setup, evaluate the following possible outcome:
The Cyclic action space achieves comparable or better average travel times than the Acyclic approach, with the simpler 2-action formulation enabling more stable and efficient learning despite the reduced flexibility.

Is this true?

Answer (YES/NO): NO